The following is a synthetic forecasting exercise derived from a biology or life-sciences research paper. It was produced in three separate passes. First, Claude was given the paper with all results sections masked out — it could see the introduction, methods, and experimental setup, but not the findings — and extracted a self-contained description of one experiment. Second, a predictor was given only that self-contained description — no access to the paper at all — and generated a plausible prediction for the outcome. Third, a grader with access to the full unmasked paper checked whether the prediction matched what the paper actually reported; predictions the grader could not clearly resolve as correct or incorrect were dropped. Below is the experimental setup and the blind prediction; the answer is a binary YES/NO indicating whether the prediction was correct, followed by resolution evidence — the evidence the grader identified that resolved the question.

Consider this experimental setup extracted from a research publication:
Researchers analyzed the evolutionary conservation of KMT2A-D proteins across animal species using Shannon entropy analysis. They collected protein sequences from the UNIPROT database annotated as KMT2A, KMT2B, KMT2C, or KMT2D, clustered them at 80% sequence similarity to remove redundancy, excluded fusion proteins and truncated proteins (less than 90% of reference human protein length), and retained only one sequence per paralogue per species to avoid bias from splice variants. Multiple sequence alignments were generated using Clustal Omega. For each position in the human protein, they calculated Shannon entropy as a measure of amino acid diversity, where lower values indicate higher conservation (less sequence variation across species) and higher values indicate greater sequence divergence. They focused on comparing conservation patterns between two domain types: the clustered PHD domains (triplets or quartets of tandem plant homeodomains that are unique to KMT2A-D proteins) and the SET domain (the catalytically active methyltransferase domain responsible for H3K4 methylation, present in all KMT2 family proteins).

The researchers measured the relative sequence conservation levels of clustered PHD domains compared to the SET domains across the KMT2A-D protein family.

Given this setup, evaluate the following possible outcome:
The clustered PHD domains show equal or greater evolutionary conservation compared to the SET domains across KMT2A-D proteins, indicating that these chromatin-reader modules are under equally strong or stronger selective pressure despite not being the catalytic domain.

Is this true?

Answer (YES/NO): YES